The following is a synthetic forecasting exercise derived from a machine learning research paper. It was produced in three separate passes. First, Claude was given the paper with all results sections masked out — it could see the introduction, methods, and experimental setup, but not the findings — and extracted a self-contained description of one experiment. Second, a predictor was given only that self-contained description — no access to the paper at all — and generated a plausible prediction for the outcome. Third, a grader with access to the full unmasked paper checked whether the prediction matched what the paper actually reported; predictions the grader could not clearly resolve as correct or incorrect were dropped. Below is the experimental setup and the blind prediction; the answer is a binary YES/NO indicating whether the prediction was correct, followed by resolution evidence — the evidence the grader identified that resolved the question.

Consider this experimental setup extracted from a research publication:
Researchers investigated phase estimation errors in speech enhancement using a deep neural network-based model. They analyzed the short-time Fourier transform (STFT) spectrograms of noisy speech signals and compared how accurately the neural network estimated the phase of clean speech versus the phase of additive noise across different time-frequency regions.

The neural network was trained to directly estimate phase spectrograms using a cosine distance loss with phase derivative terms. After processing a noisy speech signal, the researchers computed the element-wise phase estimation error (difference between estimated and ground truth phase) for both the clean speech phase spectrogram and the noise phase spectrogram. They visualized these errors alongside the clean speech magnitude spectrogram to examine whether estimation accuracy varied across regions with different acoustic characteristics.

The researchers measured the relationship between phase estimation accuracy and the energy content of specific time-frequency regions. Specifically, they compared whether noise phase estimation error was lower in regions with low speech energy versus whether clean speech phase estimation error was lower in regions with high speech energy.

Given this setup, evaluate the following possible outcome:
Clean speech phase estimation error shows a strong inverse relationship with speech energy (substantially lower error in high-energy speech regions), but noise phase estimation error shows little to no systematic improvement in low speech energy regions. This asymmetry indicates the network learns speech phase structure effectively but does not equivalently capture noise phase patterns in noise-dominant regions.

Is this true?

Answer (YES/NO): NO